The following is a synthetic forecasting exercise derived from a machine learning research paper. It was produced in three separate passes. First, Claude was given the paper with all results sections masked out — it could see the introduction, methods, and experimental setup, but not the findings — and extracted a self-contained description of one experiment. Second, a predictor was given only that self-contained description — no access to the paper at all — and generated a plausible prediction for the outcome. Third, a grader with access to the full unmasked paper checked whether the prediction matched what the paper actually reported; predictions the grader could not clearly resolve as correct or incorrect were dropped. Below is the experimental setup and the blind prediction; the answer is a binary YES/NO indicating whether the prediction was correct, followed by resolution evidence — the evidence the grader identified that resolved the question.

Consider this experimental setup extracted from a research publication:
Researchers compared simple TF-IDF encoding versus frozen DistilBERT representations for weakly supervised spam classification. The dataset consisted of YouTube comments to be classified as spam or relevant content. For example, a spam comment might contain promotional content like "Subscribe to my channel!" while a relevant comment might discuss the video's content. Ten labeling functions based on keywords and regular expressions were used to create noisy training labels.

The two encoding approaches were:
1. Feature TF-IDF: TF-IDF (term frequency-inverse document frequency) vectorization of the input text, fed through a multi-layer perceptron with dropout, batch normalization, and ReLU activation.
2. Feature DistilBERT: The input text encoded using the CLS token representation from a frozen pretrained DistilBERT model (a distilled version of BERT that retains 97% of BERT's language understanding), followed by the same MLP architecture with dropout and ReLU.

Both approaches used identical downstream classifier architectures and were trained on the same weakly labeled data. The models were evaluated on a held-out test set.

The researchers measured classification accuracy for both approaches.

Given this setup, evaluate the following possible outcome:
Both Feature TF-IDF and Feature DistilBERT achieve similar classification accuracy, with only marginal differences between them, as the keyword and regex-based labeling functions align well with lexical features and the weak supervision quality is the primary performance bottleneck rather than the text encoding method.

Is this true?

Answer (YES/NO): NO